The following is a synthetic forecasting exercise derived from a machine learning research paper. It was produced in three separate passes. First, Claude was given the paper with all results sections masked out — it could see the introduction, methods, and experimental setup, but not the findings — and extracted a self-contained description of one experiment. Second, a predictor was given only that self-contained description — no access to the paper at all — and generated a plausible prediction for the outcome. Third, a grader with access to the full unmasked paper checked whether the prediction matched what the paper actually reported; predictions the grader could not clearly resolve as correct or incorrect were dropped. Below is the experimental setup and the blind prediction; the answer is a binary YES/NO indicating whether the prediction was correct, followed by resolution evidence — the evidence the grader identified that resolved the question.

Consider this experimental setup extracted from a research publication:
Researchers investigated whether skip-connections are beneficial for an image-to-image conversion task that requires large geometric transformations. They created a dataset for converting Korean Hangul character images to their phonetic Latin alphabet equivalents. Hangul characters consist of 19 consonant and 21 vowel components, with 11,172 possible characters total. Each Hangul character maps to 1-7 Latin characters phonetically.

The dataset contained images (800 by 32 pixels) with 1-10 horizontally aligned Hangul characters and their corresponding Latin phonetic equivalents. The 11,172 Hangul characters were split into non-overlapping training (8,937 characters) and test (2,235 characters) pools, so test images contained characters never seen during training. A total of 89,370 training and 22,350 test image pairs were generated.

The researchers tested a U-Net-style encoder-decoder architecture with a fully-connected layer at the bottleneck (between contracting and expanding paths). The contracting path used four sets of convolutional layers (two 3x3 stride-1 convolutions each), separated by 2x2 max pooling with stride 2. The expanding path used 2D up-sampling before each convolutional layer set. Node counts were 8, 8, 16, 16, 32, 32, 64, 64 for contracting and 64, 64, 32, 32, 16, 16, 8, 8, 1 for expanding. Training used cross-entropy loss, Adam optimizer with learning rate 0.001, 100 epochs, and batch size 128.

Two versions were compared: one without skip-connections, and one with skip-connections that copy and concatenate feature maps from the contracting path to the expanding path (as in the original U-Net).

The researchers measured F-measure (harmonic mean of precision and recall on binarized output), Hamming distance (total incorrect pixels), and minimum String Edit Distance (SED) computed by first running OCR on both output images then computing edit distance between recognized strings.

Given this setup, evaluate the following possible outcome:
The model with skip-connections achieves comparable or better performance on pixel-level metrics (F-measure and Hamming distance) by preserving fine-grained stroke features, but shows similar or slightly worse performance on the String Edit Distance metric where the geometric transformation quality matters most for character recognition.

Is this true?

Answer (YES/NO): NO